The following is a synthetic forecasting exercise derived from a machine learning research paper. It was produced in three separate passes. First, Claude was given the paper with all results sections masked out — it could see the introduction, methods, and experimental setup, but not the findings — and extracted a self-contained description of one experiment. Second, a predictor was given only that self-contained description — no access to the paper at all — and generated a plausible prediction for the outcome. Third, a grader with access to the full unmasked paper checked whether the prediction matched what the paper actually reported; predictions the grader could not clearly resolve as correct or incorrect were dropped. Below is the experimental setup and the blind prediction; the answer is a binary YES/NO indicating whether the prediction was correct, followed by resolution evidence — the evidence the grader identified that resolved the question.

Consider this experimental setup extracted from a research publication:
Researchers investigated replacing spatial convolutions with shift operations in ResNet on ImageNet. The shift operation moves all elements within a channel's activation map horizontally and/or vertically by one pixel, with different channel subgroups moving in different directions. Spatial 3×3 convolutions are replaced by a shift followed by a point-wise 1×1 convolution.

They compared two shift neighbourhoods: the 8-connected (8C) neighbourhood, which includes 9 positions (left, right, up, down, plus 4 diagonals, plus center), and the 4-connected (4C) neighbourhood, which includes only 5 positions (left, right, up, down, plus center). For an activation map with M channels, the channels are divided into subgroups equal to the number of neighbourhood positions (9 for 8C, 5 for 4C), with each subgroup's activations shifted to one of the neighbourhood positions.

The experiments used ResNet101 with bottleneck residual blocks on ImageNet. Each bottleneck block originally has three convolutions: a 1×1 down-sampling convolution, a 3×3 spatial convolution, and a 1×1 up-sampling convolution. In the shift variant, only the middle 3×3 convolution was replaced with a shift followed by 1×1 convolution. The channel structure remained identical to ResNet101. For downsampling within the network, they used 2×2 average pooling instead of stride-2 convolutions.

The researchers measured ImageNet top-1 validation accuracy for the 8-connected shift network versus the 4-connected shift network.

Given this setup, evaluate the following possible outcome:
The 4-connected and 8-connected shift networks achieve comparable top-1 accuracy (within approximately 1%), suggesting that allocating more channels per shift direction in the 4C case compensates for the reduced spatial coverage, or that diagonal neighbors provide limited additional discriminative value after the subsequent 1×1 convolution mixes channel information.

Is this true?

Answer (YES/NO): YES